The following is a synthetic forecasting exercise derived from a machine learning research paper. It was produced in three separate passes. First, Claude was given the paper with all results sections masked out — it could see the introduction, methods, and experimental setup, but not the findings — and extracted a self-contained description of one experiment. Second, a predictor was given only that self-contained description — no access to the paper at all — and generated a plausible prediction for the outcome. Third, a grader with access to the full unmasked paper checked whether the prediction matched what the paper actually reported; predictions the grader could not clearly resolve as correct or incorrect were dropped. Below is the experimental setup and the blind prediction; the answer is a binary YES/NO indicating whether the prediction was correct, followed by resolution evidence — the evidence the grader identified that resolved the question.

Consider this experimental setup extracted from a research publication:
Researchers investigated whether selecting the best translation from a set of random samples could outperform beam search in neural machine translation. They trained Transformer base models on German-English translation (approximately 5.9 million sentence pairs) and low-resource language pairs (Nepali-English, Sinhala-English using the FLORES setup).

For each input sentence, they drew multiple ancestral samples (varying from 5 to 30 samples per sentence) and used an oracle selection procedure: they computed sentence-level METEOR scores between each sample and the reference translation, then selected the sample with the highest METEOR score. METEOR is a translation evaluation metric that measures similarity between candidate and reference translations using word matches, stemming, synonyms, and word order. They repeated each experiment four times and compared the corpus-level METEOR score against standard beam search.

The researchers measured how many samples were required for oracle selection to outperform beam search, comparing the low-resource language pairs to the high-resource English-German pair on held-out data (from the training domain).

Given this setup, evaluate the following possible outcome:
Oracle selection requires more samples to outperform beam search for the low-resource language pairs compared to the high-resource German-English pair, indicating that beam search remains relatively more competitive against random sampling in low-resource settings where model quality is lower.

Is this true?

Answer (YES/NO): NO